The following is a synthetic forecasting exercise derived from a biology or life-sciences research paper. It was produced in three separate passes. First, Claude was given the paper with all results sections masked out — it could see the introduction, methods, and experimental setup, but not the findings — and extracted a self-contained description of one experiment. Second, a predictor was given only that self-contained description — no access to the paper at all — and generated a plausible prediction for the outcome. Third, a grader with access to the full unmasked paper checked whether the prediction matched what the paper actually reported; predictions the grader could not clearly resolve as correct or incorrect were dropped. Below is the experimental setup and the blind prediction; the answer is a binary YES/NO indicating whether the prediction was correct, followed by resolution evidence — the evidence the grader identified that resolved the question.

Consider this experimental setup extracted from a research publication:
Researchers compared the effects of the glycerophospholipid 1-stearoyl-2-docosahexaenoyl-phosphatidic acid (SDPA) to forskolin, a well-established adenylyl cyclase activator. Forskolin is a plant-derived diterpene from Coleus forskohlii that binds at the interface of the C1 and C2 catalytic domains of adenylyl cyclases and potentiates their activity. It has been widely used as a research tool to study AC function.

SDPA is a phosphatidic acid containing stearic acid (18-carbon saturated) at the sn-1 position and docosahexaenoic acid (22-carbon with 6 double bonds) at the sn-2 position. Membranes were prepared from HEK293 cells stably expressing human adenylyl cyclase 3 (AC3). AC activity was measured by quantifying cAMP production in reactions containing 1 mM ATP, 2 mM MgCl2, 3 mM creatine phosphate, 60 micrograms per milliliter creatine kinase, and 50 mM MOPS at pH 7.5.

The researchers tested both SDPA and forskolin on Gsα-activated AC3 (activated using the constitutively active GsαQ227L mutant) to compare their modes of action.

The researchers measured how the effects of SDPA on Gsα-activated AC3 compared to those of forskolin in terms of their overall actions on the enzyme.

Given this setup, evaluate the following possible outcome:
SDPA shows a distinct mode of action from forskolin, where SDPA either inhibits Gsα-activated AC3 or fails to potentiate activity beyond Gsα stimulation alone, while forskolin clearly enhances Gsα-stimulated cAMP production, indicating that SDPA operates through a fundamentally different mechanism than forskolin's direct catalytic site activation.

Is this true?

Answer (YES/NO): NO